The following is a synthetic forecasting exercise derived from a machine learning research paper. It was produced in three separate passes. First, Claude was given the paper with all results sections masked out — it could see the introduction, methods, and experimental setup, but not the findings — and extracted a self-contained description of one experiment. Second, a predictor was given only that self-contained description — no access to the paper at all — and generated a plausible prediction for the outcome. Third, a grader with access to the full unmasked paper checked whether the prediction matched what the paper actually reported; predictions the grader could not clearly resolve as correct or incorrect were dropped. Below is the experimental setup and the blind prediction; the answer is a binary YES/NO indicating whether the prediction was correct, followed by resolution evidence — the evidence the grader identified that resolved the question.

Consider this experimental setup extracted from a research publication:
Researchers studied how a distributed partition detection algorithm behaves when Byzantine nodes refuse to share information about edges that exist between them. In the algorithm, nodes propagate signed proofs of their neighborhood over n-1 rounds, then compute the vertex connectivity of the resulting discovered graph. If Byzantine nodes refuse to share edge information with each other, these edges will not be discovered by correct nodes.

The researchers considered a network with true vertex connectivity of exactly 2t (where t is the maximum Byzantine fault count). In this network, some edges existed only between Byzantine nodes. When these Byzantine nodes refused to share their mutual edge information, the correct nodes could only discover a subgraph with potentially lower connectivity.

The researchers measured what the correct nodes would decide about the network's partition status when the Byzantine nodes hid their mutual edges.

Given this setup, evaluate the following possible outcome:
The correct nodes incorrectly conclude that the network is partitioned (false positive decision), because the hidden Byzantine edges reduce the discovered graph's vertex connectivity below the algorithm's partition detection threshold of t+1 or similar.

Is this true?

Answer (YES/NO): NO